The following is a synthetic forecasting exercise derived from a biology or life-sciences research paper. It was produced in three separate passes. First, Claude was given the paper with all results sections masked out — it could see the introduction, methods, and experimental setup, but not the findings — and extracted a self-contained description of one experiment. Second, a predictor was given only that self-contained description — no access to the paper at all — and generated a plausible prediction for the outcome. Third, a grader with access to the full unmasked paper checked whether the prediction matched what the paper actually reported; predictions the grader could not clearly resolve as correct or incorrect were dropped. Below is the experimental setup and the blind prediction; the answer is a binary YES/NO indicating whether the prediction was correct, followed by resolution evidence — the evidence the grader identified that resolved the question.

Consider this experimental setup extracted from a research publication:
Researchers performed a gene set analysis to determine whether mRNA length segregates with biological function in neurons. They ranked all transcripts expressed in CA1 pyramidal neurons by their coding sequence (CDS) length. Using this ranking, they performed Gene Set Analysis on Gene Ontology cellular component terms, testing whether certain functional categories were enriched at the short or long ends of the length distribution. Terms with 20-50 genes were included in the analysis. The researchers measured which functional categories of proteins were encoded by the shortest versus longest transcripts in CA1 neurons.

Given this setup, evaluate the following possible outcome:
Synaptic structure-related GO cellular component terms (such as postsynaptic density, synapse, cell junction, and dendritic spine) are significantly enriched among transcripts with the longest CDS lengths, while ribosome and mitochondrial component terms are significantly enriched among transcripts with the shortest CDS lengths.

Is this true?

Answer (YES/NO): YES